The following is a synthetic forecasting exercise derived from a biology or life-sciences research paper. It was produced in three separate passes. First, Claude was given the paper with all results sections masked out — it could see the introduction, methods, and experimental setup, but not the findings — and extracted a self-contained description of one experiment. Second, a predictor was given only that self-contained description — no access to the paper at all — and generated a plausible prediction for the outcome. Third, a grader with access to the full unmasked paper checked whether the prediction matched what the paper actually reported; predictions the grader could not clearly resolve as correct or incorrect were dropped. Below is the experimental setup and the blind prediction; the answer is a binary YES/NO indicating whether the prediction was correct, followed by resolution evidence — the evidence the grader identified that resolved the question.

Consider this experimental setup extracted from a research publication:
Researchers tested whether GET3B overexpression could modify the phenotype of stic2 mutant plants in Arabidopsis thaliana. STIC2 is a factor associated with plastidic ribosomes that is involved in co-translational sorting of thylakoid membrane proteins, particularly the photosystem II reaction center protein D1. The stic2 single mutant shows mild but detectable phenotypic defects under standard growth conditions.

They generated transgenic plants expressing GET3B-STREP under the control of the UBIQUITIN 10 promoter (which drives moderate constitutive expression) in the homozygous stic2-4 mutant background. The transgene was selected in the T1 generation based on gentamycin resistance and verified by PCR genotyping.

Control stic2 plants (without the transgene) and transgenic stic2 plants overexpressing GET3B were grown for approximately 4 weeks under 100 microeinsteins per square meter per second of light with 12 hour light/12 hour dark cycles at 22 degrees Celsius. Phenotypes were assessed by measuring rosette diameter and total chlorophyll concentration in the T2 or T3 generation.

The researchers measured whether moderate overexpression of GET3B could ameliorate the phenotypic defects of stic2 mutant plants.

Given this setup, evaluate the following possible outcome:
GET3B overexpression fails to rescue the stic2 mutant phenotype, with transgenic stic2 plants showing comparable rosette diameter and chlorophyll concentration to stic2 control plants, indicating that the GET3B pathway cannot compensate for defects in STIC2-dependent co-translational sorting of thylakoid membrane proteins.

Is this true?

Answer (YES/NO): YES